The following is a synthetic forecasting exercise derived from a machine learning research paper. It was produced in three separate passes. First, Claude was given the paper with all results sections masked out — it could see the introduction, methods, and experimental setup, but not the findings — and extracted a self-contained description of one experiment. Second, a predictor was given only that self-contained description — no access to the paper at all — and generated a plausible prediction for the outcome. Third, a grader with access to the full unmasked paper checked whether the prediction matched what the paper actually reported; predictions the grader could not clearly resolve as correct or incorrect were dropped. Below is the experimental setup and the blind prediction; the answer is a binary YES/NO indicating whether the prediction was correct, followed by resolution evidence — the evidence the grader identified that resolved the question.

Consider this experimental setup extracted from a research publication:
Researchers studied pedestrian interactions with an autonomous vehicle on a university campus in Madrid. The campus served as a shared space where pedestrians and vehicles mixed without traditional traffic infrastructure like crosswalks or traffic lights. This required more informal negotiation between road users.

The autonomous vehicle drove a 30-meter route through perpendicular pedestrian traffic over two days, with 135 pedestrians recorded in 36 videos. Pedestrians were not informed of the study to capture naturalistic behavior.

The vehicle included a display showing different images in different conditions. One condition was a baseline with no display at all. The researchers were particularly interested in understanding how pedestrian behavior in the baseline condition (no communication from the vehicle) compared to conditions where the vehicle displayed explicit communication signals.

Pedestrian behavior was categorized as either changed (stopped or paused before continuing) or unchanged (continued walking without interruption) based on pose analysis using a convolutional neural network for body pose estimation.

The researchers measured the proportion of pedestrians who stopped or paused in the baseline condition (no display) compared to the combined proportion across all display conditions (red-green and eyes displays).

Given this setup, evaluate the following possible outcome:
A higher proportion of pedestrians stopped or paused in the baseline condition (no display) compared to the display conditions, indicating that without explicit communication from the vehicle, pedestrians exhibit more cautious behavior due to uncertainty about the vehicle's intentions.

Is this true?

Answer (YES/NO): NO